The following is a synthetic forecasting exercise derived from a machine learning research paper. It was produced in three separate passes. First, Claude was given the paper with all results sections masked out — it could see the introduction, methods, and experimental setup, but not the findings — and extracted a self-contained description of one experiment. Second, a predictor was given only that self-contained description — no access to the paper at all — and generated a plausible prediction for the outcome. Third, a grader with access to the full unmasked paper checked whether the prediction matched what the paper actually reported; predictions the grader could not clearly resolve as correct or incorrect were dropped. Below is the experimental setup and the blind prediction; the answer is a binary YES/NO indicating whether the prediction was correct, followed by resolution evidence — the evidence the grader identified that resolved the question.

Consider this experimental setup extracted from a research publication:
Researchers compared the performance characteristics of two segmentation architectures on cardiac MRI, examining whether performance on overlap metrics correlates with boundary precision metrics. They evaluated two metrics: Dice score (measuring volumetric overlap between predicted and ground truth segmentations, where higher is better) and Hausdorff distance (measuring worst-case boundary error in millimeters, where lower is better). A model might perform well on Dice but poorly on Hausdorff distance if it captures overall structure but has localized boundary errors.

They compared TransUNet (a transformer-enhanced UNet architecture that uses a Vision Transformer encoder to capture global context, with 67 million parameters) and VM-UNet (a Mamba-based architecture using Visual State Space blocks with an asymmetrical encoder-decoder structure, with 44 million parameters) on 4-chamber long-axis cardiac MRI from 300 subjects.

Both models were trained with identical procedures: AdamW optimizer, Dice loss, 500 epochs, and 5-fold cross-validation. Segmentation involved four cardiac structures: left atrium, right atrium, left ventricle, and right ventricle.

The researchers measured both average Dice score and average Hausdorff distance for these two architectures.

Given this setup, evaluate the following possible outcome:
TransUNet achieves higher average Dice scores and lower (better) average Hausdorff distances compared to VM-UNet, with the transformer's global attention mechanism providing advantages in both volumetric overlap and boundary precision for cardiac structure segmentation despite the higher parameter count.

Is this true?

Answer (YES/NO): NO